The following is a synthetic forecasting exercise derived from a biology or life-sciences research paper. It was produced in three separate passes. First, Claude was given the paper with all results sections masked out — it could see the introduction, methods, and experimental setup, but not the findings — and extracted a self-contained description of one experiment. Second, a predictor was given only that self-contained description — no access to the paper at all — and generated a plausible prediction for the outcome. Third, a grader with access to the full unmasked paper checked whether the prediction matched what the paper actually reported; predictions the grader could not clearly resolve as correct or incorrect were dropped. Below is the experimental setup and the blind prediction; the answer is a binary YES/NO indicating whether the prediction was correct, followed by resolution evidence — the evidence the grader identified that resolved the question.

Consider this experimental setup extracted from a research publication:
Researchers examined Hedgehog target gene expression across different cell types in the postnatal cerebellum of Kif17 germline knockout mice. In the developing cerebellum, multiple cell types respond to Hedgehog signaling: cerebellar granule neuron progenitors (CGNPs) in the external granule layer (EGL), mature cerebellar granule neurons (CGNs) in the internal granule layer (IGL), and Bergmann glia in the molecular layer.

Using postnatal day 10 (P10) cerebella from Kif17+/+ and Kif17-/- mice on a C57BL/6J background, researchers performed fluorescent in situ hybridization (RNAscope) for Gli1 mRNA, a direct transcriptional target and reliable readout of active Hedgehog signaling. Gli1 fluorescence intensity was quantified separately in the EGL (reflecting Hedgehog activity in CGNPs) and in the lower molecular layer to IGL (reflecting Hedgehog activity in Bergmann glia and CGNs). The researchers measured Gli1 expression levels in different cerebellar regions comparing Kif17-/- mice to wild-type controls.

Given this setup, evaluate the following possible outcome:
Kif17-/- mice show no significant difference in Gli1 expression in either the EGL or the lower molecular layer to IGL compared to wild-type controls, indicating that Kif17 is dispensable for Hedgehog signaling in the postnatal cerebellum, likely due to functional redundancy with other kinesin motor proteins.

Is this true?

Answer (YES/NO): NO